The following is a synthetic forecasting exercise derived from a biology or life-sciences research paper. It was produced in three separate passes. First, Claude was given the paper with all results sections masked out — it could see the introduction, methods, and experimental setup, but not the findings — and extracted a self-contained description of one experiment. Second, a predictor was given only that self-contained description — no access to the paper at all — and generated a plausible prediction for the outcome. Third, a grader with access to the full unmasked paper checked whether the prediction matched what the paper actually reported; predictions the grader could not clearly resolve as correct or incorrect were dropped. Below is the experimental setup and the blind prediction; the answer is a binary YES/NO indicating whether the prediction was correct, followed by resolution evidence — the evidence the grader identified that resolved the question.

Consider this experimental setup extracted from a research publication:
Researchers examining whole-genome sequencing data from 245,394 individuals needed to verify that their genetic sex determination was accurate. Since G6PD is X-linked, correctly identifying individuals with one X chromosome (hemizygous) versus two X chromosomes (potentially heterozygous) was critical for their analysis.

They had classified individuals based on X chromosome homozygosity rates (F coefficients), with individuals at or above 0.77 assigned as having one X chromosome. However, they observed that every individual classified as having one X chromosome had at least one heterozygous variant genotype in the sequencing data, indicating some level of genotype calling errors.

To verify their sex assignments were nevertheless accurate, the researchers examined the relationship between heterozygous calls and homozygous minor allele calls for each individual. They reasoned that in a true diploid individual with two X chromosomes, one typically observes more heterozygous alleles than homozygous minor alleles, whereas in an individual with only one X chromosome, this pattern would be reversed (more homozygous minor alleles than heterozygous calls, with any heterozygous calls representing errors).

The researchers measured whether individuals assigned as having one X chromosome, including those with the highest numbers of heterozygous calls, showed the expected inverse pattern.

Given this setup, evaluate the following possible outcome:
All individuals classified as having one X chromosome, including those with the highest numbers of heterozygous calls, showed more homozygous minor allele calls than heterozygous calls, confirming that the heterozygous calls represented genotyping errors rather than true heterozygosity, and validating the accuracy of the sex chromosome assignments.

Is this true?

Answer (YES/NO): YES